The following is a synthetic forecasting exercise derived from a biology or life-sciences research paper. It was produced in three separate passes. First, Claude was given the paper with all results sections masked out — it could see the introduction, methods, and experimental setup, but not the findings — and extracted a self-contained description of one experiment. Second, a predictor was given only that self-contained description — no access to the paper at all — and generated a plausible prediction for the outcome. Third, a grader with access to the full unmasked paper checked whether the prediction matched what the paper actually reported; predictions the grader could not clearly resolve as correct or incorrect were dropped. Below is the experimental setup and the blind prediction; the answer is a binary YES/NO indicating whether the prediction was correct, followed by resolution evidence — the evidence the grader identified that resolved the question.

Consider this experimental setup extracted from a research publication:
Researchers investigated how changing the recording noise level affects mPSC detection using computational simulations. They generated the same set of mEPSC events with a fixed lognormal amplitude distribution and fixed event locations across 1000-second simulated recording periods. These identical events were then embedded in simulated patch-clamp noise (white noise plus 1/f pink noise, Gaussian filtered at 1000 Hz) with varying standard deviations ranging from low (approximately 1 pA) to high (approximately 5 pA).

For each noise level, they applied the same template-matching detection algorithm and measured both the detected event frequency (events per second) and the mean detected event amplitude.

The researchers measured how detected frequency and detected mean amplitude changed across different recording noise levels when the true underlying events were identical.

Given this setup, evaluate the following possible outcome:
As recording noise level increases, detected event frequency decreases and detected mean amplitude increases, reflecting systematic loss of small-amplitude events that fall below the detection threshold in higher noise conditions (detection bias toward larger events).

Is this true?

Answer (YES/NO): YES